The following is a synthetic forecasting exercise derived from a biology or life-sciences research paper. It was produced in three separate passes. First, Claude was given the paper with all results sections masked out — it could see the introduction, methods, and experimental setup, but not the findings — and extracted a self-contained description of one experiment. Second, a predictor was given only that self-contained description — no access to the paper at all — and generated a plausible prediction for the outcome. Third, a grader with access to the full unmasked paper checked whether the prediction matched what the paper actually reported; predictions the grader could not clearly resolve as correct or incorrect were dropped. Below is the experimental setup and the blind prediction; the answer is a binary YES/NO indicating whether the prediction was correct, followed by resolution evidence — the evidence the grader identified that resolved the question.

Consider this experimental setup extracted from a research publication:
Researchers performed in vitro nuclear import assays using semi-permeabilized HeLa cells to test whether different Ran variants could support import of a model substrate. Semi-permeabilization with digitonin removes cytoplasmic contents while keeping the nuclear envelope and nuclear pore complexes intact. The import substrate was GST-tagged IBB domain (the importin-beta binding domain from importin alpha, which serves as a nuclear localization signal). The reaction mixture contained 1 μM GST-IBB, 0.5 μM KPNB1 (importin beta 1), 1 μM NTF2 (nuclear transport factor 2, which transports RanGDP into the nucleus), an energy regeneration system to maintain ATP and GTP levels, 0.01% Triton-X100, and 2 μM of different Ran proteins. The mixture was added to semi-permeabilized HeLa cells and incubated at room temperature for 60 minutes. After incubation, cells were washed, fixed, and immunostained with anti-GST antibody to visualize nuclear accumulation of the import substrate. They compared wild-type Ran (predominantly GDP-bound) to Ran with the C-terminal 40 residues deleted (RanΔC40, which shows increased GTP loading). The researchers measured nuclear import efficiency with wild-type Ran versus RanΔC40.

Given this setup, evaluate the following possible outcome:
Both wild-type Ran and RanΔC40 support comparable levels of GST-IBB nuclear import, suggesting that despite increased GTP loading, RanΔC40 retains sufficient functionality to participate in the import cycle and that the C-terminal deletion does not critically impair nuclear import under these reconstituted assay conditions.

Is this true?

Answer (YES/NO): NO